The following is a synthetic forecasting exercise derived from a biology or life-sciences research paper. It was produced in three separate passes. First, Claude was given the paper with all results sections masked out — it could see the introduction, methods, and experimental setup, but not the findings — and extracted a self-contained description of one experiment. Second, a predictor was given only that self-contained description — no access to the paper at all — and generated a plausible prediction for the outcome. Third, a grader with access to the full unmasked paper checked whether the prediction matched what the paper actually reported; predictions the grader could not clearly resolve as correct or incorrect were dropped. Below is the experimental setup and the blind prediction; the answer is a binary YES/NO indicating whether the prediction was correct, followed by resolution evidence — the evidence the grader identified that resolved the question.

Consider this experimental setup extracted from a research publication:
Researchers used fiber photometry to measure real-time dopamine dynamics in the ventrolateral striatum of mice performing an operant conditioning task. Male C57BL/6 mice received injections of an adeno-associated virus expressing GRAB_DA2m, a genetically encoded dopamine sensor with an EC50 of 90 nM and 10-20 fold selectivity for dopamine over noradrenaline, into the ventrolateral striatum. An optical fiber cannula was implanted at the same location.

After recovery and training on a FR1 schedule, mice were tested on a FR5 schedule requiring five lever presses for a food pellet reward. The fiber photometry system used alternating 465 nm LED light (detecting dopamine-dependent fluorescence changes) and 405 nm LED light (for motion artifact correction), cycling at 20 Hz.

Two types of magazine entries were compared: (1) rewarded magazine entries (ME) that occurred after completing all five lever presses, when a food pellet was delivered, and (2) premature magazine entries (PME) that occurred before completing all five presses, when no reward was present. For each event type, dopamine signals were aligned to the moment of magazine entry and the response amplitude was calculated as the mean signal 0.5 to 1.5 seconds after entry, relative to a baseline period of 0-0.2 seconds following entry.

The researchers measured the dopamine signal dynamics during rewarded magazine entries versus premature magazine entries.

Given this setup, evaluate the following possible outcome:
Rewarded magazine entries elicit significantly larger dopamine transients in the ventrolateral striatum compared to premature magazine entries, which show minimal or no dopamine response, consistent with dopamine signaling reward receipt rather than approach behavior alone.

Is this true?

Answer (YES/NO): NO